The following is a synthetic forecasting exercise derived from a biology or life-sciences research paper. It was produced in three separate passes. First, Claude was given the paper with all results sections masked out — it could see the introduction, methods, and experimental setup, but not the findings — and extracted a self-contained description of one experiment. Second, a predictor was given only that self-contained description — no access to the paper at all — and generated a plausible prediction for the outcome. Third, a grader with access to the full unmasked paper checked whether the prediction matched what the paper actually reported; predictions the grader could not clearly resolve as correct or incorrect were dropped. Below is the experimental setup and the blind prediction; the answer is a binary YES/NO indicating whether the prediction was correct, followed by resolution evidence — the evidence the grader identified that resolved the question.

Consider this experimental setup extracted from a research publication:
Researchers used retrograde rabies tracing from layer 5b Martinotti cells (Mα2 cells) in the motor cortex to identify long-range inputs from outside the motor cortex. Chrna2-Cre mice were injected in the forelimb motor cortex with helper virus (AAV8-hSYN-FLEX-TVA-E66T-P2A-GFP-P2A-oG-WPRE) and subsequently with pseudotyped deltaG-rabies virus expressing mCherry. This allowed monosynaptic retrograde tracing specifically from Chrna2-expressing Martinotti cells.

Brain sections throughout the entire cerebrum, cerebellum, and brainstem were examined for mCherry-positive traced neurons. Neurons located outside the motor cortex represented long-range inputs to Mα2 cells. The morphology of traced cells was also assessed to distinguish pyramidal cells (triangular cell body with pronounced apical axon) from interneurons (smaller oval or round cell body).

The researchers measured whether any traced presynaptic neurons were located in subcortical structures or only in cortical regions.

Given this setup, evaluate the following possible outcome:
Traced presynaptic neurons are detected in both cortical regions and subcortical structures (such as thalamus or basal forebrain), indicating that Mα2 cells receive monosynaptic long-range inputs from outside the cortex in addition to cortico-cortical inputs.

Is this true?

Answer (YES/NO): YES